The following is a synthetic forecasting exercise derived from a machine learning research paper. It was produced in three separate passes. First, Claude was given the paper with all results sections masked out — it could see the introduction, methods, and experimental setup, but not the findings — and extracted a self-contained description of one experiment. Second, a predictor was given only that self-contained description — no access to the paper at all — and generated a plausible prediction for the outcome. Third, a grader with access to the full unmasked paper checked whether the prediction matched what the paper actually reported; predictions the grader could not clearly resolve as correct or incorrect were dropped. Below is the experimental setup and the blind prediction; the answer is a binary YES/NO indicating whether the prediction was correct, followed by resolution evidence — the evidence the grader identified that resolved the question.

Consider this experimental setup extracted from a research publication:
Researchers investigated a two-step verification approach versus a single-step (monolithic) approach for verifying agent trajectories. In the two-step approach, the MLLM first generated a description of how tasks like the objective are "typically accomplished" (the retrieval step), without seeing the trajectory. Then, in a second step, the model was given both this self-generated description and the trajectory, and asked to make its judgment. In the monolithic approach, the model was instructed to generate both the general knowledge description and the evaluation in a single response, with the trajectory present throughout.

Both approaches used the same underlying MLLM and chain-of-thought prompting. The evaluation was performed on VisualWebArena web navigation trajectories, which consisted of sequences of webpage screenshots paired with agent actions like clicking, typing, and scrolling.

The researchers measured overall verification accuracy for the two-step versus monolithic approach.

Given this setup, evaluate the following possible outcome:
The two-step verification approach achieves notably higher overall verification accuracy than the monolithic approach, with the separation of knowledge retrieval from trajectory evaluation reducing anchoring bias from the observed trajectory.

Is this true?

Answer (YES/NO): YES